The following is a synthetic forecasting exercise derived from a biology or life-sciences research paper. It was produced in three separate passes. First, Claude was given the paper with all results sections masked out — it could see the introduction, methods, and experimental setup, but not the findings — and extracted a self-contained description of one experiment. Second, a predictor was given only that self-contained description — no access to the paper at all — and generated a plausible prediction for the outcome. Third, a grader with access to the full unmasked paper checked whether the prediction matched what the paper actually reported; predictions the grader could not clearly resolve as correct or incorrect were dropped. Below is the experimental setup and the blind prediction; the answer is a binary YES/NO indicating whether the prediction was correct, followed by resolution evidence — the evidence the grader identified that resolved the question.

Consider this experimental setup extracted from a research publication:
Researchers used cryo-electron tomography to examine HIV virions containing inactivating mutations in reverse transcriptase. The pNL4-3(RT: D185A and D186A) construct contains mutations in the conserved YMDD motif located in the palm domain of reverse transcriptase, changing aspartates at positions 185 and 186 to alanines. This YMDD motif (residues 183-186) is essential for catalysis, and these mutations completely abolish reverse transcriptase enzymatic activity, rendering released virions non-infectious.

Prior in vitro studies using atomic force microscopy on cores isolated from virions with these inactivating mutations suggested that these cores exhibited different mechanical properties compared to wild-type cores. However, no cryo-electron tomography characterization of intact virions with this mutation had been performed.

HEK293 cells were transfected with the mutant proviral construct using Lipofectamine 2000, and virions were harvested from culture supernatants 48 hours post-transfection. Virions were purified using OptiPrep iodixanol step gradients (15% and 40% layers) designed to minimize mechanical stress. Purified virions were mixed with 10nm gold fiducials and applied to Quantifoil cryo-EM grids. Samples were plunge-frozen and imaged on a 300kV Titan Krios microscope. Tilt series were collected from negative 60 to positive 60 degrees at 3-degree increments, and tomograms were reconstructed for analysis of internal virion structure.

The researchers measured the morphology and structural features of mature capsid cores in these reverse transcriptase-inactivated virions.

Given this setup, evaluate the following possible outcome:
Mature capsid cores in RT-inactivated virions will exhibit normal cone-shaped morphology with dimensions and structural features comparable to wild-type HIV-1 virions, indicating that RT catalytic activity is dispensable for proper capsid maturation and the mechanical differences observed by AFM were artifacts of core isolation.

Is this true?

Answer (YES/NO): NO